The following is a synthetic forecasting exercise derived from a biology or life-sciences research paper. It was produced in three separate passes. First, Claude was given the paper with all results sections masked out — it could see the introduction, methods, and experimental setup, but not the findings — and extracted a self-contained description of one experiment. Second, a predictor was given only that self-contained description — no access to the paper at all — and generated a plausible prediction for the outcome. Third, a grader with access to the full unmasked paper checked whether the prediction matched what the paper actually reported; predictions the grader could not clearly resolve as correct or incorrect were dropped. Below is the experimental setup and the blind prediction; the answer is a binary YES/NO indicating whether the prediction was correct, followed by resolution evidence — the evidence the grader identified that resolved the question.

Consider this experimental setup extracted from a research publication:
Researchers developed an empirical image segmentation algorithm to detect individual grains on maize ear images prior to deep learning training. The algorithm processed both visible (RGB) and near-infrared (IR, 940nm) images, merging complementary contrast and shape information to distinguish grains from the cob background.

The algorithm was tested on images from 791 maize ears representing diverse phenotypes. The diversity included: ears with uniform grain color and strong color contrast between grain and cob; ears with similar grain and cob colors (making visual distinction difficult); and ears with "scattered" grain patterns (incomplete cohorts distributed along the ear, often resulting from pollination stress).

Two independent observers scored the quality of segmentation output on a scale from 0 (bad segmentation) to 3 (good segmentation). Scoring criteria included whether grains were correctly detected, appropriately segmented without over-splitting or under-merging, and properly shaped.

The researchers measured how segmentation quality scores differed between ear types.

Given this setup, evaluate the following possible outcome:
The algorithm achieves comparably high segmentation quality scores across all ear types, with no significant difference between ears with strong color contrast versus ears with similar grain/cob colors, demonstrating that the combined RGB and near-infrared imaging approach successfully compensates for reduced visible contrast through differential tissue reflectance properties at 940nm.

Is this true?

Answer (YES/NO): NO